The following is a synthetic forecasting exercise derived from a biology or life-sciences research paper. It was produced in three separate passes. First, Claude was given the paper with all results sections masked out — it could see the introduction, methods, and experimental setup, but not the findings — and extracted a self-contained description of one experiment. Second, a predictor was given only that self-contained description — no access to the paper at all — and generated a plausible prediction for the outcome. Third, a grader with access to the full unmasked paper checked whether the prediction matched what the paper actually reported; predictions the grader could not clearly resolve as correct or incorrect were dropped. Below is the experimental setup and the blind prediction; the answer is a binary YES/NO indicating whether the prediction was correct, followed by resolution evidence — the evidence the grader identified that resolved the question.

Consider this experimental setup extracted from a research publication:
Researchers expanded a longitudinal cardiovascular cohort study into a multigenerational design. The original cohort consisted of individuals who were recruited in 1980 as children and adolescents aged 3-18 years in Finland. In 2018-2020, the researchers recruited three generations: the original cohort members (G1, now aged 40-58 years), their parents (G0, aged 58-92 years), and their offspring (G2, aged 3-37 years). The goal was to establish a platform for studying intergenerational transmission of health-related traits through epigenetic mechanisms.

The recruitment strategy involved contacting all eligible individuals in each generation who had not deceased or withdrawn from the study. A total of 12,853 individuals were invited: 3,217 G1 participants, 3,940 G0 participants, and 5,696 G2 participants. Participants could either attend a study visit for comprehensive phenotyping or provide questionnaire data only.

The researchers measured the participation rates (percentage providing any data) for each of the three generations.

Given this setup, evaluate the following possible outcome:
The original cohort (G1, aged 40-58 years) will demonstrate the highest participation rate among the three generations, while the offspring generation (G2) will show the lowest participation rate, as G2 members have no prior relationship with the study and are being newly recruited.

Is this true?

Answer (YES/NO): YES